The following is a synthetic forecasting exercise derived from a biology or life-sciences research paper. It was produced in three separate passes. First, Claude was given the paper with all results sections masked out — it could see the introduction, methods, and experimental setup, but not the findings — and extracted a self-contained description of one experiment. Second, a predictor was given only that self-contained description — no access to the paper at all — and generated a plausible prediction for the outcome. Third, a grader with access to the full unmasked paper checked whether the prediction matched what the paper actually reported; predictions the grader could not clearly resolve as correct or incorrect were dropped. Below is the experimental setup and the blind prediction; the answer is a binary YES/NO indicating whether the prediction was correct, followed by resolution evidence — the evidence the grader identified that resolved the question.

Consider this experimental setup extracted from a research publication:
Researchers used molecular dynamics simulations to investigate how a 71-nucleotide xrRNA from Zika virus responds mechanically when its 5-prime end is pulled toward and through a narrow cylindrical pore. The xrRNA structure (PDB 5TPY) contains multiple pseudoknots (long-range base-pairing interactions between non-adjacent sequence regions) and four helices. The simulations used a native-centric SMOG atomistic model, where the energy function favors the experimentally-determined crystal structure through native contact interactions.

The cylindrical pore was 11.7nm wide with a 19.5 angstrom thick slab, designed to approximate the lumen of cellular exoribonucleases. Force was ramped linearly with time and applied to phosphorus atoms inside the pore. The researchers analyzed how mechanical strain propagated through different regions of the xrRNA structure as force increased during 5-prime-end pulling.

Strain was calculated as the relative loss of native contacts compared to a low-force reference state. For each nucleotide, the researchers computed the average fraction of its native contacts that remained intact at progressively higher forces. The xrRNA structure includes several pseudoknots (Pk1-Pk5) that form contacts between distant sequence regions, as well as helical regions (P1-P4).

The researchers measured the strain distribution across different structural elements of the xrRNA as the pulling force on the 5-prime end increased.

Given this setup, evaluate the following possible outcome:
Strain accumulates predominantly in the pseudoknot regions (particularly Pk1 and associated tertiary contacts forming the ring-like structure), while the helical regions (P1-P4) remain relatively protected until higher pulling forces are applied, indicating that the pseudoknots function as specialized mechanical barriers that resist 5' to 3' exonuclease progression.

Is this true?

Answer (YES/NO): NO